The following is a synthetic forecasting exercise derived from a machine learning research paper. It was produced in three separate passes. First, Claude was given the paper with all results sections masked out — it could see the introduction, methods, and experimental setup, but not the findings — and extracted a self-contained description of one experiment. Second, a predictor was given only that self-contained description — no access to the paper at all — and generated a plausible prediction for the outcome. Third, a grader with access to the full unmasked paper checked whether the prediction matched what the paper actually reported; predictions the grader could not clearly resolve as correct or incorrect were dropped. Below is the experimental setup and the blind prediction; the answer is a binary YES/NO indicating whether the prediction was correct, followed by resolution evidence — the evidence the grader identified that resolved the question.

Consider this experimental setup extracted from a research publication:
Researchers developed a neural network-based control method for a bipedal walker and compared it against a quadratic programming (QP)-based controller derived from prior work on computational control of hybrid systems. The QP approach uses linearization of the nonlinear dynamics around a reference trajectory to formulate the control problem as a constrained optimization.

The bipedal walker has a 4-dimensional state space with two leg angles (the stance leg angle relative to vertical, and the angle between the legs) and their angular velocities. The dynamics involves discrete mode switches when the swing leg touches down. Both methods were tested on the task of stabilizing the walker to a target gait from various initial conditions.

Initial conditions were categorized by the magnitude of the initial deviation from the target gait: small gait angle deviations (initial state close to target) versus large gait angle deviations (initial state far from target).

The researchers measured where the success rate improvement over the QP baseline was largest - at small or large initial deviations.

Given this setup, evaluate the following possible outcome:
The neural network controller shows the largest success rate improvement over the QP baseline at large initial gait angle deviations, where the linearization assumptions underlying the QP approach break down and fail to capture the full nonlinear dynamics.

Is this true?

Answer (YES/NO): YES